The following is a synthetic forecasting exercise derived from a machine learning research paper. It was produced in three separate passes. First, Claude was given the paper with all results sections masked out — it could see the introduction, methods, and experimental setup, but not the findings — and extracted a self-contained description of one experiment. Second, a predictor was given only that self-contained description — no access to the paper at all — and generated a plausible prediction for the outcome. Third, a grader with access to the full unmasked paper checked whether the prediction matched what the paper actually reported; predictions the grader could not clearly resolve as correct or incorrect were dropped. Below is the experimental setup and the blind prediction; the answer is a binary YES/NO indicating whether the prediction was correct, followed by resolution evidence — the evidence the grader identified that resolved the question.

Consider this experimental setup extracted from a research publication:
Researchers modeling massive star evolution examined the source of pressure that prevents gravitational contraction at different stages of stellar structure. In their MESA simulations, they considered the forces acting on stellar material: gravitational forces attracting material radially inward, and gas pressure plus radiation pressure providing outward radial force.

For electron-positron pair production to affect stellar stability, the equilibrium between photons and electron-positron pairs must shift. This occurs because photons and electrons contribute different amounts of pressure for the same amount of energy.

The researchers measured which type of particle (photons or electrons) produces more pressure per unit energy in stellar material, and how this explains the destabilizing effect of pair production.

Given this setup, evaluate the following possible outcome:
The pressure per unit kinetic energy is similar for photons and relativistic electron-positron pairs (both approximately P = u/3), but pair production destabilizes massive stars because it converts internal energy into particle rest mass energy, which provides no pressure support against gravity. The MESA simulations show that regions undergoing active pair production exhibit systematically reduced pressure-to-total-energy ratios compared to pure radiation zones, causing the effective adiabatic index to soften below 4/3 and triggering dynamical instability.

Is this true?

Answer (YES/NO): NO